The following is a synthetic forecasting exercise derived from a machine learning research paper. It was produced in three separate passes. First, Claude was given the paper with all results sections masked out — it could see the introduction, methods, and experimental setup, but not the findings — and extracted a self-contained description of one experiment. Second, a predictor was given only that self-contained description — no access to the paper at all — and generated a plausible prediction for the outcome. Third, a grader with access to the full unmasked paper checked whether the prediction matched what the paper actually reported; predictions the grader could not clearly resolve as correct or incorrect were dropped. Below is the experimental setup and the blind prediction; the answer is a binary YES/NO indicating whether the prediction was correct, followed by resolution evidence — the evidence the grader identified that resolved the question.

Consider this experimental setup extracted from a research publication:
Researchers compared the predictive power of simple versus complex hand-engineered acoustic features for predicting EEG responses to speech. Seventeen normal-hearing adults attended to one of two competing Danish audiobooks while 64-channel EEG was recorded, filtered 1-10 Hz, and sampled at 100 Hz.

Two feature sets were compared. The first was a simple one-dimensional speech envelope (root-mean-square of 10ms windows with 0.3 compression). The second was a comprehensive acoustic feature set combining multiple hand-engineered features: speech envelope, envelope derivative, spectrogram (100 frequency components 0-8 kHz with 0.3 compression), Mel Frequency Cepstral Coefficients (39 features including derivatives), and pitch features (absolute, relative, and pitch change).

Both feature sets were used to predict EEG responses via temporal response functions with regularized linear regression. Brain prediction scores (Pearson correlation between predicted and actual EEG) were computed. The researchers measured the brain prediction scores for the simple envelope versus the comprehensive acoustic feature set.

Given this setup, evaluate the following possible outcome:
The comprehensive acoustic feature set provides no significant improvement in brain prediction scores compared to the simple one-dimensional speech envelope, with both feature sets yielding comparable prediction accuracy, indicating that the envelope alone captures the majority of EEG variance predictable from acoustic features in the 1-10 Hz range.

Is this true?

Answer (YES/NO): YES